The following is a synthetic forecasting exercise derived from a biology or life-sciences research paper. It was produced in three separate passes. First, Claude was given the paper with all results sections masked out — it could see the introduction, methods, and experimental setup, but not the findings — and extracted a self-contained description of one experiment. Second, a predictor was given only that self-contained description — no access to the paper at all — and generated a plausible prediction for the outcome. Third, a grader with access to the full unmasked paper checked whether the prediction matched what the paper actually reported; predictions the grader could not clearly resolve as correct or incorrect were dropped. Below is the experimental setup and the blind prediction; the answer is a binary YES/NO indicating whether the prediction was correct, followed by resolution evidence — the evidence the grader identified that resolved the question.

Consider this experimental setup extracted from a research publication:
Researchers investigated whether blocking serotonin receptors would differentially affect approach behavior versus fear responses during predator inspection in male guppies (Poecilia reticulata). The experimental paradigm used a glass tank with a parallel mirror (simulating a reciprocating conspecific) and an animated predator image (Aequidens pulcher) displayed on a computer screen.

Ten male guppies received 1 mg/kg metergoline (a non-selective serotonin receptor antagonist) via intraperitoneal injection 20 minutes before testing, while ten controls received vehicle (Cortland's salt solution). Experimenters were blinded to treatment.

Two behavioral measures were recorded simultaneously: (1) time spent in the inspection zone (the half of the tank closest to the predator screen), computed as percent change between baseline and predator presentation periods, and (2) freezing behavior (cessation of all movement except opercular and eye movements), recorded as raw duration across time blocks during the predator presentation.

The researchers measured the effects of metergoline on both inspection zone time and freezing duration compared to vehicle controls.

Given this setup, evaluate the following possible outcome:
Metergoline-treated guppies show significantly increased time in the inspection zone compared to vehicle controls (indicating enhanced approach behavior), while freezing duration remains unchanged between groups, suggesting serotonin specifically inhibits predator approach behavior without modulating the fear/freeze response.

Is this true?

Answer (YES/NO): NO